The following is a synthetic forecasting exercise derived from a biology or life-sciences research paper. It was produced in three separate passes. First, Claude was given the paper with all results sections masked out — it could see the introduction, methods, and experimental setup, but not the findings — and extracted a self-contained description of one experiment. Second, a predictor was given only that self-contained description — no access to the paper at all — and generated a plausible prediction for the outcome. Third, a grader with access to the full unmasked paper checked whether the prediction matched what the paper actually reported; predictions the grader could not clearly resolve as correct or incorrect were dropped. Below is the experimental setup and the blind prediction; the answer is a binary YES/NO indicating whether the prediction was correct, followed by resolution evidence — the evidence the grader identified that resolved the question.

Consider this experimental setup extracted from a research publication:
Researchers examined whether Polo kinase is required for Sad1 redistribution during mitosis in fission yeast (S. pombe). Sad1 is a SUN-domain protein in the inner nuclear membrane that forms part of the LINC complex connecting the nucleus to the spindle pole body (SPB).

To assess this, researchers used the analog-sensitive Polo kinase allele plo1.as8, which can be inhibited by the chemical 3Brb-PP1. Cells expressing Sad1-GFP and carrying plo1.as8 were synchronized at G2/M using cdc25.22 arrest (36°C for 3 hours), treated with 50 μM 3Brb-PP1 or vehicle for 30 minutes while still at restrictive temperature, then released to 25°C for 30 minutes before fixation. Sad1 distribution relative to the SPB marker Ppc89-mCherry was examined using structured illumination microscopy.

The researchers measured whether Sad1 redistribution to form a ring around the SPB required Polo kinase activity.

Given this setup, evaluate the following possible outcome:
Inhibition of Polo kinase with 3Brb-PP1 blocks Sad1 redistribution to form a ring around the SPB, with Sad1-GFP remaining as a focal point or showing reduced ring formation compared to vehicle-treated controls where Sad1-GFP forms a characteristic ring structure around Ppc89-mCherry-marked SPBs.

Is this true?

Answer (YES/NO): NO